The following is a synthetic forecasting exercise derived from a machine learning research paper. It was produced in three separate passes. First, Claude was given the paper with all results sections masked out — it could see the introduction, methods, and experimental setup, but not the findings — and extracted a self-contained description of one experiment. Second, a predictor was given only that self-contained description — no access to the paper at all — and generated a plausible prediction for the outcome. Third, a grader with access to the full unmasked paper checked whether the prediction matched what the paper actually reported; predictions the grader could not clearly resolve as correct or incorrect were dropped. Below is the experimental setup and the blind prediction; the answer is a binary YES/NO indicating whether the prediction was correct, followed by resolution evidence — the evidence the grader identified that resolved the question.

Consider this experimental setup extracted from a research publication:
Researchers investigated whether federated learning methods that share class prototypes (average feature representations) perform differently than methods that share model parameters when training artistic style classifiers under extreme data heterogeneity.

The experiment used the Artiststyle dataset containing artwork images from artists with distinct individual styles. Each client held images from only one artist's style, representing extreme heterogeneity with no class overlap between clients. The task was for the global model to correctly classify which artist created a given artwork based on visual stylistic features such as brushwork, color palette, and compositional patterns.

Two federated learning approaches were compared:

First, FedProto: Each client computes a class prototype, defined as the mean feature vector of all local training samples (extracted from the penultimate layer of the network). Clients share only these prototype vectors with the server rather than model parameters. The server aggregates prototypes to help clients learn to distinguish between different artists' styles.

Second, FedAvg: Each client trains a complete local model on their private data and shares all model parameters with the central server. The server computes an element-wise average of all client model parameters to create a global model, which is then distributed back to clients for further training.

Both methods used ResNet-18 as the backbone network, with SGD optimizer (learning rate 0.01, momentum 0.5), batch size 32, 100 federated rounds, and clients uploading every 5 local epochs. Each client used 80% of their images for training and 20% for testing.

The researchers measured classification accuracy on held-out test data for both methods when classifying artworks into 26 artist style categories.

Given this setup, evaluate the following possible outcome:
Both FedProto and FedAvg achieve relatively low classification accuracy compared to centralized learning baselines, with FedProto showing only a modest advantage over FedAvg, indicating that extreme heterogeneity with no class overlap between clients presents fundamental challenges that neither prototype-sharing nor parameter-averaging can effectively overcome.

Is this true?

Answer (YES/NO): NO